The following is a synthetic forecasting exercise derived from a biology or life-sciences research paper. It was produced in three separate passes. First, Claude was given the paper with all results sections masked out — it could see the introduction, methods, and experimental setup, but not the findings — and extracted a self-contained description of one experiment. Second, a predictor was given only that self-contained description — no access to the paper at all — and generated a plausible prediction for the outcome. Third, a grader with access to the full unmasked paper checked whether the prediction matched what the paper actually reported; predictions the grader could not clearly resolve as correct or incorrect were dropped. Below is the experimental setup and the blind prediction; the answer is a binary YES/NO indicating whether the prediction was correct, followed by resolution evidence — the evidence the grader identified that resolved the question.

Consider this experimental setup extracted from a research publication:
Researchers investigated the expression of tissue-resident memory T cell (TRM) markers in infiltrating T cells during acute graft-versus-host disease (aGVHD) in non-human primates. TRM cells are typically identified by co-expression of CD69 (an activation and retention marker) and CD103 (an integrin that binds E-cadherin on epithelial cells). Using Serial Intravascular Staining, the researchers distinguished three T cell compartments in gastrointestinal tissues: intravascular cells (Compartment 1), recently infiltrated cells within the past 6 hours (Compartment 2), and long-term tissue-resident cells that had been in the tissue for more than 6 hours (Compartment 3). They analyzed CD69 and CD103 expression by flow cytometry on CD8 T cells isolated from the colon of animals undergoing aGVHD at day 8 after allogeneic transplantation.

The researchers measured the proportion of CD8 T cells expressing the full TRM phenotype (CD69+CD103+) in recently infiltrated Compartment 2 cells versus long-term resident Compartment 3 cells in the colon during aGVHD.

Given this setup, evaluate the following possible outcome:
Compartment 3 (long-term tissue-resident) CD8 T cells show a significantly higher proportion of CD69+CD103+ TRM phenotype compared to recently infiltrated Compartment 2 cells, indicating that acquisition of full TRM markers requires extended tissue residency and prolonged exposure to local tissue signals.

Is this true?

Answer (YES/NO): YES